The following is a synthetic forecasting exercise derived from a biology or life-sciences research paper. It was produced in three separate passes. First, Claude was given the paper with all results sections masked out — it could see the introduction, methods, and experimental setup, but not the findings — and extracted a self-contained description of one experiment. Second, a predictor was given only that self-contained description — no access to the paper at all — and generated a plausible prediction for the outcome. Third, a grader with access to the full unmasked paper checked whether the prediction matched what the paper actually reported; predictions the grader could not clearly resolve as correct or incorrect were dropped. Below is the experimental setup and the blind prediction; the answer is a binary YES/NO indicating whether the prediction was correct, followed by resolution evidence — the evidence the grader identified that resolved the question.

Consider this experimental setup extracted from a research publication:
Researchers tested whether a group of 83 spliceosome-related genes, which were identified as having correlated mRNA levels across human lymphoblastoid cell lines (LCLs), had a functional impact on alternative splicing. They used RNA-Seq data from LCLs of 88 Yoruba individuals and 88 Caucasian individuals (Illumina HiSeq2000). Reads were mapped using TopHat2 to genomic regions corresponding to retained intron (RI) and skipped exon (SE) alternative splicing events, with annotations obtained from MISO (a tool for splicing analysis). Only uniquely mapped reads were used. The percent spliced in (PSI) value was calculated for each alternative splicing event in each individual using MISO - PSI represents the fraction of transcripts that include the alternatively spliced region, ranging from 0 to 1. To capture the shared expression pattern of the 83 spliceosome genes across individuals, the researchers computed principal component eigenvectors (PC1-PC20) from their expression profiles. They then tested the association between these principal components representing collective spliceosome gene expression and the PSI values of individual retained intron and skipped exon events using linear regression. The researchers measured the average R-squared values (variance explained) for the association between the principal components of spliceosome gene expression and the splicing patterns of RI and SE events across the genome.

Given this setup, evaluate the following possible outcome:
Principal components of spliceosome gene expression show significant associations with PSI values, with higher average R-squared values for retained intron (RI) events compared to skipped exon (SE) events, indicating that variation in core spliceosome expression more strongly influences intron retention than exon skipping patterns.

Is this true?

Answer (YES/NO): YES